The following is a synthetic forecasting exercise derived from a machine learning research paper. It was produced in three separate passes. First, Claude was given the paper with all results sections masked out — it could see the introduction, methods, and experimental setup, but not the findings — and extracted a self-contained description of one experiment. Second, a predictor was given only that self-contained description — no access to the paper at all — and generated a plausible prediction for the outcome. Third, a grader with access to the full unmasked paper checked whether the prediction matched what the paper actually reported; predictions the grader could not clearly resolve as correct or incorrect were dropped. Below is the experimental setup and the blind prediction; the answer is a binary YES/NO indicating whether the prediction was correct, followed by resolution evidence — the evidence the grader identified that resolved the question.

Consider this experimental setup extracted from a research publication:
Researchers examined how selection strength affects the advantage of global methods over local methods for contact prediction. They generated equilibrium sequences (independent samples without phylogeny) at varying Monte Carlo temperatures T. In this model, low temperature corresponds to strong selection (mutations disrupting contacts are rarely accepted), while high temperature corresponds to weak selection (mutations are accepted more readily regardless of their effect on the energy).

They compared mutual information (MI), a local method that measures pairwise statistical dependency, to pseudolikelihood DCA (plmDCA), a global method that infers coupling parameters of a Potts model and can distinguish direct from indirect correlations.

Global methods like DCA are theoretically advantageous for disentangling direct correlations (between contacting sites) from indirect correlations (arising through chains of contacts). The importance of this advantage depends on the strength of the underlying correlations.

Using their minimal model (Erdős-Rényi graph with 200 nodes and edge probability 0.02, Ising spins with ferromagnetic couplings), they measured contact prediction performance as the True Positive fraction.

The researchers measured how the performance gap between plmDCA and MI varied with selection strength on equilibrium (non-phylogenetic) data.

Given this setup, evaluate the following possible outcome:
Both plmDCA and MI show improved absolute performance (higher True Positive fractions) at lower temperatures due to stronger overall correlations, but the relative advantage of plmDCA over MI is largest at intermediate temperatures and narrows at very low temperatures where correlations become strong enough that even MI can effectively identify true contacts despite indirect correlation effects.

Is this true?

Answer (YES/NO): NO